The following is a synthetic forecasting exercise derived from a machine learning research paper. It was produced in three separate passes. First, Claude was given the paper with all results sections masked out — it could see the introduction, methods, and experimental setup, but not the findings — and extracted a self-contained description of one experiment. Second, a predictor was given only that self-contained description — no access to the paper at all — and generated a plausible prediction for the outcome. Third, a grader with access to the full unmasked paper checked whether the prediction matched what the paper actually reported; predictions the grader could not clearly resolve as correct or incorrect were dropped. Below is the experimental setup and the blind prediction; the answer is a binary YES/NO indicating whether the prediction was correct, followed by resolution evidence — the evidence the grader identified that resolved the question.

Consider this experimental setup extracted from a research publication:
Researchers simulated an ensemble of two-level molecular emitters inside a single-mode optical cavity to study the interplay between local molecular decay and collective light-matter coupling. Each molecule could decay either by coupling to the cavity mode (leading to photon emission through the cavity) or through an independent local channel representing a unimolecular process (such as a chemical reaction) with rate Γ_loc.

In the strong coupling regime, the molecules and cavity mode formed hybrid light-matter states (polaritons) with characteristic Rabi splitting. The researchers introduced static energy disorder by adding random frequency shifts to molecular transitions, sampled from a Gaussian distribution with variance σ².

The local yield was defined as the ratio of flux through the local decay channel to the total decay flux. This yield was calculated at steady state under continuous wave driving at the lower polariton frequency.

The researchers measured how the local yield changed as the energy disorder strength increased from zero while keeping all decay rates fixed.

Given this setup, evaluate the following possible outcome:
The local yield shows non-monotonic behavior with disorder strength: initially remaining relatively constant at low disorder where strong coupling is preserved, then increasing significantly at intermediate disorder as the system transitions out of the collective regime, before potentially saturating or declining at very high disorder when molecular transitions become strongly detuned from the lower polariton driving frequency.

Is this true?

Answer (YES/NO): NO